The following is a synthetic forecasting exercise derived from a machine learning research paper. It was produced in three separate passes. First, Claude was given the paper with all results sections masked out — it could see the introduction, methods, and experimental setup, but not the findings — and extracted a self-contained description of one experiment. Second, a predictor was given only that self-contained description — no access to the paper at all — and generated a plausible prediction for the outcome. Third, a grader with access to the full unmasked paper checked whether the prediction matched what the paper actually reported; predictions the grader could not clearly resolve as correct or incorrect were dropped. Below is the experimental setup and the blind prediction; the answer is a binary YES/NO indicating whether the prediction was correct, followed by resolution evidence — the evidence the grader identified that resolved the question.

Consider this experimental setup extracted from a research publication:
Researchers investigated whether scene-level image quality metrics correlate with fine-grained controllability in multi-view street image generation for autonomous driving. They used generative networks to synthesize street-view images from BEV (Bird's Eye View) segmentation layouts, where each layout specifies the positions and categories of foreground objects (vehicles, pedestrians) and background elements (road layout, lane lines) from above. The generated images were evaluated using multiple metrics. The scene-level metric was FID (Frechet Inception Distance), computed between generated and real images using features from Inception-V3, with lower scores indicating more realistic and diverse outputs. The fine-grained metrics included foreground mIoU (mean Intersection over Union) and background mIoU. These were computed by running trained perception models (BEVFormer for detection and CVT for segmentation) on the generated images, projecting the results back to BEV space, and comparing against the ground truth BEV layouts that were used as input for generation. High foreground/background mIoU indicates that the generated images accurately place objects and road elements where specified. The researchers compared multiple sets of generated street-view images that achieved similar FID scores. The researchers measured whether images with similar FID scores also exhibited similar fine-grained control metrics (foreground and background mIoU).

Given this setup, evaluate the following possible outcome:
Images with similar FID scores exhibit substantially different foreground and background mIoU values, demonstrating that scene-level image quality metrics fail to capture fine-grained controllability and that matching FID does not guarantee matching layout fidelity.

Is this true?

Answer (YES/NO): YES